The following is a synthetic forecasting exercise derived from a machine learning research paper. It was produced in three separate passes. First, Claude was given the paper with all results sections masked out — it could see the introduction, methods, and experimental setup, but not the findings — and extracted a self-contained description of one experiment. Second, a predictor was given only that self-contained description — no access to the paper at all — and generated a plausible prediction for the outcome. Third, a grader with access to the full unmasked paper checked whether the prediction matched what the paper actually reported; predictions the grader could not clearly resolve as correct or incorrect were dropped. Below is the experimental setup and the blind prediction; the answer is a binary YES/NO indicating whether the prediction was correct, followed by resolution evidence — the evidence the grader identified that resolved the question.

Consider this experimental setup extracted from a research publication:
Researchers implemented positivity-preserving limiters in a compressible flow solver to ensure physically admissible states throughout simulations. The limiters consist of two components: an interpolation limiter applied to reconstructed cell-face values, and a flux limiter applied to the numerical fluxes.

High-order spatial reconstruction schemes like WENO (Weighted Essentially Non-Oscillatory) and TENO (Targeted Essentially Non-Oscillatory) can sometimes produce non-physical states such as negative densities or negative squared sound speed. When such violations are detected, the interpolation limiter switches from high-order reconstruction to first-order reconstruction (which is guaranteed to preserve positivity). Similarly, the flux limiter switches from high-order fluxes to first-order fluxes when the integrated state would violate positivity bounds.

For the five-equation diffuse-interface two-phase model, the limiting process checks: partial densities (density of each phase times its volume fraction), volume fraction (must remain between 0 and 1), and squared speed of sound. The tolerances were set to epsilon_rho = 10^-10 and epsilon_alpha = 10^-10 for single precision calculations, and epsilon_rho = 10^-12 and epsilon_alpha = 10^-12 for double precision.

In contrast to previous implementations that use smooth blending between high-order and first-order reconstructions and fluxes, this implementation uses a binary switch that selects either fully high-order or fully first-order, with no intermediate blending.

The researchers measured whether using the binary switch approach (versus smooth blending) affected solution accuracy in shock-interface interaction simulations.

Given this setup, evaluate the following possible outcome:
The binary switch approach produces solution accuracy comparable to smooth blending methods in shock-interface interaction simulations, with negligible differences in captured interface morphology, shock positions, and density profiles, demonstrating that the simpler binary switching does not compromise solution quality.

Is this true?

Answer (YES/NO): YES